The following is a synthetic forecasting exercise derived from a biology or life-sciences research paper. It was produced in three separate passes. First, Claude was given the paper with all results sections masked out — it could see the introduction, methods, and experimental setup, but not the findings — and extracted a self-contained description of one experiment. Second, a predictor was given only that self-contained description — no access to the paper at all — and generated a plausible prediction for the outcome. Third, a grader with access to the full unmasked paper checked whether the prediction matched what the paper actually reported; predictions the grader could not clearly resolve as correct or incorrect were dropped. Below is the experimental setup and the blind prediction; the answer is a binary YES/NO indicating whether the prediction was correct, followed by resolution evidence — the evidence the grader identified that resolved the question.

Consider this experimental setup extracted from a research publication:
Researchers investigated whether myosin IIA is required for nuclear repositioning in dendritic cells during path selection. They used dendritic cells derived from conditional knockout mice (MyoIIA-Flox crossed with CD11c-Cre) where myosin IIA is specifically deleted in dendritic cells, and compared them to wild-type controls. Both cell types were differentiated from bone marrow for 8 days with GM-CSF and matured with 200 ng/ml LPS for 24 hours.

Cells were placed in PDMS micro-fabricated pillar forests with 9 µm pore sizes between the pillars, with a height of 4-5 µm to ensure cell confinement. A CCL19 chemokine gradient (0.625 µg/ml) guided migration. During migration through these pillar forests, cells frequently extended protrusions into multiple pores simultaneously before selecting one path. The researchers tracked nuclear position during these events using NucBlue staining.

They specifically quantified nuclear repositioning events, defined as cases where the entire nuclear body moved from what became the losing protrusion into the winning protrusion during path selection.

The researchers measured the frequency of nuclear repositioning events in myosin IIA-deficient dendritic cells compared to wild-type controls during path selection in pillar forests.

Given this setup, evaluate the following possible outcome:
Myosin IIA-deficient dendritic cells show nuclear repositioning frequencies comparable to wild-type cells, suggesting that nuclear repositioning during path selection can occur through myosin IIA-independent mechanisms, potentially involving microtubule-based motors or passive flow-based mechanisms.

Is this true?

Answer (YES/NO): NO